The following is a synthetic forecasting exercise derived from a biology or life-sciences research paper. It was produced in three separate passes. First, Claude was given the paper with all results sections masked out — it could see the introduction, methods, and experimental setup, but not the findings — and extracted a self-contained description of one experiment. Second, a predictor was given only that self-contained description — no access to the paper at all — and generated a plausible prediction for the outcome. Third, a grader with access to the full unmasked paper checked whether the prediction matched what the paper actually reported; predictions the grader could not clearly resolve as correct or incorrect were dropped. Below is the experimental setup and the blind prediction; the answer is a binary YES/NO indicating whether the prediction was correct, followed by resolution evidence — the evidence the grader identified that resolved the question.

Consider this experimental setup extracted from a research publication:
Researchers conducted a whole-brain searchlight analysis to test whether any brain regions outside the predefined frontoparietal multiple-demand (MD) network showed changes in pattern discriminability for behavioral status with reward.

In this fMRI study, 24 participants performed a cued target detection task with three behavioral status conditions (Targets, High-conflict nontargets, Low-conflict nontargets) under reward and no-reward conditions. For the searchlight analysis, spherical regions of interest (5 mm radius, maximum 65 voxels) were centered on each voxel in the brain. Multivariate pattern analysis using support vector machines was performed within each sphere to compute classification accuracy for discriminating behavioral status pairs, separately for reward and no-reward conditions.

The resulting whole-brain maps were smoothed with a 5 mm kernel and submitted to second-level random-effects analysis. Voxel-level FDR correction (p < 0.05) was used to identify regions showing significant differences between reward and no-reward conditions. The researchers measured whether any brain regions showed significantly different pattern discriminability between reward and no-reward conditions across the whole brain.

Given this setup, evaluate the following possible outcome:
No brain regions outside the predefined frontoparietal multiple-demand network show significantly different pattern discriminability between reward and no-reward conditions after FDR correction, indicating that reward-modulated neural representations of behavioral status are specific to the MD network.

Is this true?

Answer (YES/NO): NO